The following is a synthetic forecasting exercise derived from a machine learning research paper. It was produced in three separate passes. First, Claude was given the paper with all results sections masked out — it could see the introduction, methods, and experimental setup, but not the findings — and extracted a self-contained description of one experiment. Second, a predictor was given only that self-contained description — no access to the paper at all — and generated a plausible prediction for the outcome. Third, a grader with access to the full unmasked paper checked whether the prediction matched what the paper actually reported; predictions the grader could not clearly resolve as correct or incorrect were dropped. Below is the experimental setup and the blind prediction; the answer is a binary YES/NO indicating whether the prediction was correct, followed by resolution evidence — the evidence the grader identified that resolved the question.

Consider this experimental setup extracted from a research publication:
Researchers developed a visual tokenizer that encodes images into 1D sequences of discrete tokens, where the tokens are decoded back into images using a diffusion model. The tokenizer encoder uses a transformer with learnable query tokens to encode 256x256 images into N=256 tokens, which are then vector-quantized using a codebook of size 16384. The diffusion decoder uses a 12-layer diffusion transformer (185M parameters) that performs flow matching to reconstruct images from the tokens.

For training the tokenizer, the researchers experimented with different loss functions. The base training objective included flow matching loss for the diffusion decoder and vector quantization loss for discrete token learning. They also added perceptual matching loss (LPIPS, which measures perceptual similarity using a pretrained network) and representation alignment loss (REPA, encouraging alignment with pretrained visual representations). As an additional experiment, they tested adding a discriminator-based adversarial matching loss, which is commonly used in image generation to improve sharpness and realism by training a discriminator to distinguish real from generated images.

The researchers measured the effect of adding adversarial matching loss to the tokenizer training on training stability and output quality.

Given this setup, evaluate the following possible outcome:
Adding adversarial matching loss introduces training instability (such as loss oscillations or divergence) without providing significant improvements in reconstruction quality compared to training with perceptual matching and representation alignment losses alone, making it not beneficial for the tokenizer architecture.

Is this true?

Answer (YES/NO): YES